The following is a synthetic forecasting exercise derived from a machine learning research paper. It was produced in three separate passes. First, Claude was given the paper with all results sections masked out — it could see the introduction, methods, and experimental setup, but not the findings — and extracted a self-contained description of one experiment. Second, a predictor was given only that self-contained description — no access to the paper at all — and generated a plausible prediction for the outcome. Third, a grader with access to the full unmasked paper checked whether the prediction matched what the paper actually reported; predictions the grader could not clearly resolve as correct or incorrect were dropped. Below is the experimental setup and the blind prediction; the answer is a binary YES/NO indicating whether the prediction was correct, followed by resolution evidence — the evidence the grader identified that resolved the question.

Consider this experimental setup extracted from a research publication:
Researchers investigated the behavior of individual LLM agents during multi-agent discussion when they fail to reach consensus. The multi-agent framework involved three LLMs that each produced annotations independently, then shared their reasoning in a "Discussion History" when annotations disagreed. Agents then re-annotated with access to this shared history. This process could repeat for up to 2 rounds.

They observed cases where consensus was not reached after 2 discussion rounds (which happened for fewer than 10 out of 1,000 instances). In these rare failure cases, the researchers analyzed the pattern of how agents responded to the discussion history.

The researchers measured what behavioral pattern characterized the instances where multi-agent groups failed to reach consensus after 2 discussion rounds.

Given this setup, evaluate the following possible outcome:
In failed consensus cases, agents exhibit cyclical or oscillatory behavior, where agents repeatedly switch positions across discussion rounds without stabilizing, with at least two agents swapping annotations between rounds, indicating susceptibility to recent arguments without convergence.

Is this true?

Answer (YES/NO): NO